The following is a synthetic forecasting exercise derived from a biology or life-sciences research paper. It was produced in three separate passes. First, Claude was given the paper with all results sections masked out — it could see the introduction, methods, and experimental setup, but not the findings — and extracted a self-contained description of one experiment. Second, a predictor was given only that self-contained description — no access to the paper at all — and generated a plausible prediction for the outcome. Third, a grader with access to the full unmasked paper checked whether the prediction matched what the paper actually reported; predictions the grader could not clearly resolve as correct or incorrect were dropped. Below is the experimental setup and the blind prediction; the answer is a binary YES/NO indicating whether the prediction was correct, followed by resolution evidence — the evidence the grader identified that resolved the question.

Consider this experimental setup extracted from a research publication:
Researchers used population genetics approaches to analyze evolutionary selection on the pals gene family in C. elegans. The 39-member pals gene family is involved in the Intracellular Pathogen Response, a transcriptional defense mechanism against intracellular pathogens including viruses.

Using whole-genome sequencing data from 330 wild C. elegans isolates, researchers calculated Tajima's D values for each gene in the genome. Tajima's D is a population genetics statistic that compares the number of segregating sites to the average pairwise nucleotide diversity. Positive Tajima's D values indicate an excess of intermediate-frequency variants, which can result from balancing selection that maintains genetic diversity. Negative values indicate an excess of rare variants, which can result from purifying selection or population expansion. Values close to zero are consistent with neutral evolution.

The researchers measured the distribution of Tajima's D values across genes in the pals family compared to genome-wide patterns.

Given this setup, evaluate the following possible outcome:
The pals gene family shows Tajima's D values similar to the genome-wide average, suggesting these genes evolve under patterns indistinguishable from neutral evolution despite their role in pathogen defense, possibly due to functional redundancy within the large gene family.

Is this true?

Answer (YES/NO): NO